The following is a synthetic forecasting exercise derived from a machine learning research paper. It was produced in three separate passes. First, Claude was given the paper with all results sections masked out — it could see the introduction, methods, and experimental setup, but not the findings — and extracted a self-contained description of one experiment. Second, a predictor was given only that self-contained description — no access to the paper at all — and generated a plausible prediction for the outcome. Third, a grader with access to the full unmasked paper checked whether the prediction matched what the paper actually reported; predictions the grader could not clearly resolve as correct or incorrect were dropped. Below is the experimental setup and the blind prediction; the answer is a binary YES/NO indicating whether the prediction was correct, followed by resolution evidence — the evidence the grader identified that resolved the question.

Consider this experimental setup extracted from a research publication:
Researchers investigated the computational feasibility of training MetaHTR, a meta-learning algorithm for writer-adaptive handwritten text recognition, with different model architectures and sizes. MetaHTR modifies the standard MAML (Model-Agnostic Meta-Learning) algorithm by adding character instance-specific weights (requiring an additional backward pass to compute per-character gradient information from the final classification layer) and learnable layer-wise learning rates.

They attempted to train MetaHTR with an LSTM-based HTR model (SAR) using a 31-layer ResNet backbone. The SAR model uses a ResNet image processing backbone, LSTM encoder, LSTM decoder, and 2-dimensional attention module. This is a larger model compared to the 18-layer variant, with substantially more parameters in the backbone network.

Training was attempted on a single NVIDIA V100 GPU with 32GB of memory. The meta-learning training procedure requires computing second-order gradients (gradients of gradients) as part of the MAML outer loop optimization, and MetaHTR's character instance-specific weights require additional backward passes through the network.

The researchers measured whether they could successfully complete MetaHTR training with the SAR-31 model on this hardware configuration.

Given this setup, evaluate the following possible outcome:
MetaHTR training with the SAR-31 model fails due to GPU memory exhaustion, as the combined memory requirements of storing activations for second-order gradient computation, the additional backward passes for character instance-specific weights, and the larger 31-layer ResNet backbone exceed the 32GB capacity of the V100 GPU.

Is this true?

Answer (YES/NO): YES